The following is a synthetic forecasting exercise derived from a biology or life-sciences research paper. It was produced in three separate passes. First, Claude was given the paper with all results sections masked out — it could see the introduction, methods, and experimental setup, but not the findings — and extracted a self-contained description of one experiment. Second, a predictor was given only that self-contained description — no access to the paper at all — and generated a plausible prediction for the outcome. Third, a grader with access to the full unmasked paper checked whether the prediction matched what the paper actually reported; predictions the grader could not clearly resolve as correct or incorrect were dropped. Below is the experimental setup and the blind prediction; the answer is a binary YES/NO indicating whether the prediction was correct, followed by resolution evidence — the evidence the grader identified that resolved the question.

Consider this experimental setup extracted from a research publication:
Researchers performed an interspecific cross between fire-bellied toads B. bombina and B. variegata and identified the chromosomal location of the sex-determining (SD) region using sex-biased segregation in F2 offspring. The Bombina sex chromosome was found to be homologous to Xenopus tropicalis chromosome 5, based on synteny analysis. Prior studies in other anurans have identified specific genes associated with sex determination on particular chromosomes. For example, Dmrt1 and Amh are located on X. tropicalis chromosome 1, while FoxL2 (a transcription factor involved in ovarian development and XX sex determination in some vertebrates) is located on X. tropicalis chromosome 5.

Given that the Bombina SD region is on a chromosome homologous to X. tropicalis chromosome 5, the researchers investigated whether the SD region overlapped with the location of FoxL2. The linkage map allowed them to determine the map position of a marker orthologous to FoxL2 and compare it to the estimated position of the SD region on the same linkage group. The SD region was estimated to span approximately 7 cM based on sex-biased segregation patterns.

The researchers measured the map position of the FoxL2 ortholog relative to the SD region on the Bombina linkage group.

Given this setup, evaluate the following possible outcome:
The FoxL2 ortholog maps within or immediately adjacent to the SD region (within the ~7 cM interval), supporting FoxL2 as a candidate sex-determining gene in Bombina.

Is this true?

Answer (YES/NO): NO